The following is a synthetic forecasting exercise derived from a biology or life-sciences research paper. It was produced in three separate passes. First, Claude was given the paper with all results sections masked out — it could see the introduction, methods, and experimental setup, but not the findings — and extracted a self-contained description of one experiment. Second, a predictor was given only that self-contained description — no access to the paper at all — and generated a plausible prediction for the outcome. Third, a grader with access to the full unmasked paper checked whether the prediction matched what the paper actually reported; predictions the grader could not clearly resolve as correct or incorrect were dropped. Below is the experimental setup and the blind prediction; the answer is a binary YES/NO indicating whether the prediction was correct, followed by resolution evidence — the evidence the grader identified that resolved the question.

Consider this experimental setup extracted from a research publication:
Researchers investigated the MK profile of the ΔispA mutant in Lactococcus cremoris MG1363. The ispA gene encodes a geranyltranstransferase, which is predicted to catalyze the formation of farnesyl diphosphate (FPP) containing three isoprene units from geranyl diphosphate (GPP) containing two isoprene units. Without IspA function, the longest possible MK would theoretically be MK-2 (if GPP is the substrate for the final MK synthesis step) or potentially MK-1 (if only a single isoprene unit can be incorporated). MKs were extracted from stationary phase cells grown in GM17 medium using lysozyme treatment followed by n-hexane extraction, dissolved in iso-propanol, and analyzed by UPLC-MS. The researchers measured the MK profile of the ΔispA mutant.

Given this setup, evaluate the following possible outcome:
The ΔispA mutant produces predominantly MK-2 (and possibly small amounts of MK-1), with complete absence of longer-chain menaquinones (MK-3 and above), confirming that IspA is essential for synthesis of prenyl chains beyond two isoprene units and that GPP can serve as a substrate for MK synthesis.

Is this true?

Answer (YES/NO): NO